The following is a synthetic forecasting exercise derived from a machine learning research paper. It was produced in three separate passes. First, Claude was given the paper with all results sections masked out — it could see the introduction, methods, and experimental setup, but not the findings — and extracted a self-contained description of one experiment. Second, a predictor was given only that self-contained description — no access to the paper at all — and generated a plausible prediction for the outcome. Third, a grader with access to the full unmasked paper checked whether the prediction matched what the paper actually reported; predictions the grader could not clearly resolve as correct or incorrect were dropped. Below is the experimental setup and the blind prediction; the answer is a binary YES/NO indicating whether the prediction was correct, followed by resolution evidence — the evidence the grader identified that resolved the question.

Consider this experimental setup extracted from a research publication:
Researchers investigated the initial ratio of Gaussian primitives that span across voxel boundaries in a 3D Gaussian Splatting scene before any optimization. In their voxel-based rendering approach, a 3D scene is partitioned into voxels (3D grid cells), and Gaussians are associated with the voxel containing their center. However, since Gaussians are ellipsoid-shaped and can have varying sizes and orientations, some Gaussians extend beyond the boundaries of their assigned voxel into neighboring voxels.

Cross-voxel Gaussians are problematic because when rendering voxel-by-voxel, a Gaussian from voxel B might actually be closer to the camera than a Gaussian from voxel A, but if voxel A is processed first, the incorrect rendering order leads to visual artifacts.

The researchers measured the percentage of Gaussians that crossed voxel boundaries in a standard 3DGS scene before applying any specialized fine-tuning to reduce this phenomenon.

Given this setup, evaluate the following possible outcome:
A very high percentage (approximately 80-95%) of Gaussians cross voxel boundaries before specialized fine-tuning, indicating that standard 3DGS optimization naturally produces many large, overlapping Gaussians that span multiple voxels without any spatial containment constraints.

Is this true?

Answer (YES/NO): NO